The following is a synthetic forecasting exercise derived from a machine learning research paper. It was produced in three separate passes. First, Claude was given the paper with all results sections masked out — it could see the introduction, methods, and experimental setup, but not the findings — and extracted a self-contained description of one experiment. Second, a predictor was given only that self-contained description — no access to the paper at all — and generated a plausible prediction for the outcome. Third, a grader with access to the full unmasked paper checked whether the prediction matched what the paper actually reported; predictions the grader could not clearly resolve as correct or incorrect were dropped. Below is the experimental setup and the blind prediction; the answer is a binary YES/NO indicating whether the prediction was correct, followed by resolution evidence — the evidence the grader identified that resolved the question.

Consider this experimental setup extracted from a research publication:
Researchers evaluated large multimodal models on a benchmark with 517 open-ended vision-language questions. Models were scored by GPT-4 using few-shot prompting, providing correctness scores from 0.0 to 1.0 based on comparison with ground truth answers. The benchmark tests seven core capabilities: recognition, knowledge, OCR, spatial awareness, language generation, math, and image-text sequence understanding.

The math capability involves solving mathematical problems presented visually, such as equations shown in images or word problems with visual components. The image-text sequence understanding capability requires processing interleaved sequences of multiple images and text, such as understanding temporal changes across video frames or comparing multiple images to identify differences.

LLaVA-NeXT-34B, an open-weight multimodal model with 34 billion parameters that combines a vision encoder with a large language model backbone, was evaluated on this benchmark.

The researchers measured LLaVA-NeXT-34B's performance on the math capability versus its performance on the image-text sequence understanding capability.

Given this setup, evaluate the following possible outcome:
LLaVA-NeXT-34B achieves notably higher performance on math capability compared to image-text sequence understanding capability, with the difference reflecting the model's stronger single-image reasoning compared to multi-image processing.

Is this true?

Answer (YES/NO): YES